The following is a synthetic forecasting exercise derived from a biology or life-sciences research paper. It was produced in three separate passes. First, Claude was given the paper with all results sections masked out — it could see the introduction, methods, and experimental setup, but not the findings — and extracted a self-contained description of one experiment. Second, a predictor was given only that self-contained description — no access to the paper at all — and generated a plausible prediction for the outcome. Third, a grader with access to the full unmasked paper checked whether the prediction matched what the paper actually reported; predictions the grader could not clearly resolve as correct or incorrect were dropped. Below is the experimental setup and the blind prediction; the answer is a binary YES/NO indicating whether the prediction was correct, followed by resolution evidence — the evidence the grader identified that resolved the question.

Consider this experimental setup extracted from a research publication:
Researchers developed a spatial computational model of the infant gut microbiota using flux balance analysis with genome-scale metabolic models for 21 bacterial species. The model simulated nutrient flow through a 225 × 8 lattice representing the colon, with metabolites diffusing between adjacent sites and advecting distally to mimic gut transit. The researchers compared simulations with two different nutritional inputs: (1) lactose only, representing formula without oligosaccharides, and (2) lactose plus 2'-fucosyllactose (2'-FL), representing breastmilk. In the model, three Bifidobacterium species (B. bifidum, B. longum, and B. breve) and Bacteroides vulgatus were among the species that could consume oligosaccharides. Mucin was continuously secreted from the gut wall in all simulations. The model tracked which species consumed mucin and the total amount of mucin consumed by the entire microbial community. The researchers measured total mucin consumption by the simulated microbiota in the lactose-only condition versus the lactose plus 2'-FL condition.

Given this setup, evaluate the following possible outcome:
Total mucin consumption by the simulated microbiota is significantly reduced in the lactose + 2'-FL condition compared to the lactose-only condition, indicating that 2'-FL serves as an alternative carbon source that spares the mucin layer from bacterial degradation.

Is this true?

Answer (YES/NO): YES